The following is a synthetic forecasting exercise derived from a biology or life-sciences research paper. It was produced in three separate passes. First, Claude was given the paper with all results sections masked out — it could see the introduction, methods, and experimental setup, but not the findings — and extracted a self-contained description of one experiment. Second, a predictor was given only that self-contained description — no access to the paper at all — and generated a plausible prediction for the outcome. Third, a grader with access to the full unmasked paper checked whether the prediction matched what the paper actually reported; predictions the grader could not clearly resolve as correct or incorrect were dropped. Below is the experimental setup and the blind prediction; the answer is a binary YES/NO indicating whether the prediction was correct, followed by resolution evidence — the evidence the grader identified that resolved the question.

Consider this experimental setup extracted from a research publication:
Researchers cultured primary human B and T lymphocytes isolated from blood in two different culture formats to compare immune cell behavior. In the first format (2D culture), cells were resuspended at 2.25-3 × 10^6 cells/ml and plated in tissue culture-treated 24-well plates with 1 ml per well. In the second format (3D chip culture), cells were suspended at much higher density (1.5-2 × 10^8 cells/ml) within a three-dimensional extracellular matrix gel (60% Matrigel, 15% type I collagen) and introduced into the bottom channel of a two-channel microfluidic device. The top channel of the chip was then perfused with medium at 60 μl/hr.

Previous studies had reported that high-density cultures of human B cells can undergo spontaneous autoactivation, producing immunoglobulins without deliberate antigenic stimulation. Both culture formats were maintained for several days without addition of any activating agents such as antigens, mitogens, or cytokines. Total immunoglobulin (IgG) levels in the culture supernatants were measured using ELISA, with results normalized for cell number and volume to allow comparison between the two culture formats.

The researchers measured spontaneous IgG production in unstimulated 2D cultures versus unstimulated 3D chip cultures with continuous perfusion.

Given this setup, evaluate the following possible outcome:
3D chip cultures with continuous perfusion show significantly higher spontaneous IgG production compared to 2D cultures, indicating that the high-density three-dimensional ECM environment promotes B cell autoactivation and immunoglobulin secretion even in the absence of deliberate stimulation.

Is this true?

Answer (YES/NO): NO